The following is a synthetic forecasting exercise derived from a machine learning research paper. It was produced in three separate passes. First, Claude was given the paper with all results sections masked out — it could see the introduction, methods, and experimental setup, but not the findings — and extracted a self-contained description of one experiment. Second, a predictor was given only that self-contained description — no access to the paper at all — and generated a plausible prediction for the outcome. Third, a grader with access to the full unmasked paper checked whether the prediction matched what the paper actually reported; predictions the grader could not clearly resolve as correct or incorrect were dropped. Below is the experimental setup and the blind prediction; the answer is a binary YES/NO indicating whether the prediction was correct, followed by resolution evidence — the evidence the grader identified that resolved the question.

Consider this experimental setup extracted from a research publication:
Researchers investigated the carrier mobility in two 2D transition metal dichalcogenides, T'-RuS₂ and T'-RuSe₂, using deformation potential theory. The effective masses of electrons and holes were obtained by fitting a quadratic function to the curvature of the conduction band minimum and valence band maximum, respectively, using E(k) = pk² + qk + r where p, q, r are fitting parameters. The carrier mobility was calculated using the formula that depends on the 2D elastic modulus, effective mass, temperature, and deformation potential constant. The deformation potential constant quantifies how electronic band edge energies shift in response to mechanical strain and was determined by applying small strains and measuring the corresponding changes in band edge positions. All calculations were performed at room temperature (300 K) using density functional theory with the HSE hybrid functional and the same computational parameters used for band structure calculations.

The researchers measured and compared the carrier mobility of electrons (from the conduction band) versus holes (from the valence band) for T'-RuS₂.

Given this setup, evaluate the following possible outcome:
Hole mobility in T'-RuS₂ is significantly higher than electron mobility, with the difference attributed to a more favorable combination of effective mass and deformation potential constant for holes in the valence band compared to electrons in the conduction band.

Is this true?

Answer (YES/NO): NO